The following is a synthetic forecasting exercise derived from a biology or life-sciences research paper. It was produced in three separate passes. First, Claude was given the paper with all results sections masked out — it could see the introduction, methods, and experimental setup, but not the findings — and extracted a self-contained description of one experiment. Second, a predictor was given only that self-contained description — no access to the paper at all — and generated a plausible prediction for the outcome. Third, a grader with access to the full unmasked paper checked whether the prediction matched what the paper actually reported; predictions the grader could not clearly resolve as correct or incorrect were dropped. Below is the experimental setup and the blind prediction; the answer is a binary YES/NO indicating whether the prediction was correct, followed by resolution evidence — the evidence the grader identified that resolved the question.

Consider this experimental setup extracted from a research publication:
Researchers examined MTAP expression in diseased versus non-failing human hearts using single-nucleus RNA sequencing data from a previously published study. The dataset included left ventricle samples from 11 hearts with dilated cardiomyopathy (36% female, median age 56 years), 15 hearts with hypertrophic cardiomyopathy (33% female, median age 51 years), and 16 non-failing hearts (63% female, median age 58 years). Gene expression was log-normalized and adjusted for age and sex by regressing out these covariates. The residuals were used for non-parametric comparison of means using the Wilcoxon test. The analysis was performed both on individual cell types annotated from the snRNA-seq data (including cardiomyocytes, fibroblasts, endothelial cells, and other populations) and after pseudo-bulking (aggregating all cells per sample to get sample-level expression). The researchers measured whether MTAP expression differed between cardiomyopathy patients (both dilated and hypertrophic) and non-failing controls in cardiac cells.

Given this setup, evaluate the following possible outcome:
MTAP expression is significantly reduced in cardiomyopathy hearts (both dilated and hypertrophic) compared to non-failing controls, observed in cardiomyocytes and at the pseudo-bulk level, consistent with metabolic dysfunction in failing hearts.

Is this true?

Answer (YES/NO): NO